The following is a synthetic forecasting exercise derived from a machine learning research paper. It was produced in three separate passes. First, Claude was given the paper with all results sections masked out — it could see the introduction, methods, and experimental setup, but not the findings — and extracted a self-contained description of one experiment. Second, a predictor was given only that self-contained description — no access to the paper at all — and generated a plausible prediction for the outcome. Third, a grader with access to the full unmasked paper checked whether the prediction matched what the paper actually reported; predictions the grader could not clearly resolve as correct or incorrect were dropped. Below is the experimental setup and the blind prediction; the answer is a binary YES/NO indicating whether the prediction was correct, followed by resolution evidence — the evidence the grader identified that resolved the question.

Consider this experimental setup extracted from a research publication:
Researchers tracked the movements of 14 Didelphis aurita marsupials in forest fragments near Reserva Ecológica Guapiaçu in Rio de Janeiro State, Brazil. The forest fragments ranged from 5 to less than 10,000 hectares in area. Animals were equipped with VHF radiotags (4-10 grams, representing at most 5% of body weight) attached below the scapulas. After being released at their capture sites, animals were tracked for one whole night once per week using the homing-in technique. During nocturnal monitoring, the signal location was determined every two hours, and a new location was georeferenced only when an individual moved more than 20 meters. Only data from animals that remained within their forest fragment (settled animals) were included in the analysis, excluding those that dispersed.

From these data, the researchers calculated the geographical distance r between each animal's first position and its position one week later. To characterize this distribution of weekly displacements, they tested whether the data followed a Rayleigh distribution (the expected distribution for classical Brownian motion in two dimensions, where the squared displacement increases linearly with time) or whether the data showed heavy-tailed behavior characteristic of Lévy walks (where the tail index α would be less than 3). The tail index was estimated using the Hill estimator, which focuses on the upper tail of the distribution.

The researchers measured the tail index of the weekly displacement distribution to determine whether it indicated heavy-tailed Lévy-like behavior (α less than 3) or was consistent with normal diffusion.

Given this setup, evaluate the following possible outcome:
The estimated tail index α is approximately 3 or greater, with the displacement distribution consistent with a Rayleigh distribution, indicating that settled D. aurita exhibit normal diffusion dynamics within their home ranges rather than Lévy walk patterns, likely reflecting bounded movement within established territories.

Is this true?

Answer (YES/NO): YES